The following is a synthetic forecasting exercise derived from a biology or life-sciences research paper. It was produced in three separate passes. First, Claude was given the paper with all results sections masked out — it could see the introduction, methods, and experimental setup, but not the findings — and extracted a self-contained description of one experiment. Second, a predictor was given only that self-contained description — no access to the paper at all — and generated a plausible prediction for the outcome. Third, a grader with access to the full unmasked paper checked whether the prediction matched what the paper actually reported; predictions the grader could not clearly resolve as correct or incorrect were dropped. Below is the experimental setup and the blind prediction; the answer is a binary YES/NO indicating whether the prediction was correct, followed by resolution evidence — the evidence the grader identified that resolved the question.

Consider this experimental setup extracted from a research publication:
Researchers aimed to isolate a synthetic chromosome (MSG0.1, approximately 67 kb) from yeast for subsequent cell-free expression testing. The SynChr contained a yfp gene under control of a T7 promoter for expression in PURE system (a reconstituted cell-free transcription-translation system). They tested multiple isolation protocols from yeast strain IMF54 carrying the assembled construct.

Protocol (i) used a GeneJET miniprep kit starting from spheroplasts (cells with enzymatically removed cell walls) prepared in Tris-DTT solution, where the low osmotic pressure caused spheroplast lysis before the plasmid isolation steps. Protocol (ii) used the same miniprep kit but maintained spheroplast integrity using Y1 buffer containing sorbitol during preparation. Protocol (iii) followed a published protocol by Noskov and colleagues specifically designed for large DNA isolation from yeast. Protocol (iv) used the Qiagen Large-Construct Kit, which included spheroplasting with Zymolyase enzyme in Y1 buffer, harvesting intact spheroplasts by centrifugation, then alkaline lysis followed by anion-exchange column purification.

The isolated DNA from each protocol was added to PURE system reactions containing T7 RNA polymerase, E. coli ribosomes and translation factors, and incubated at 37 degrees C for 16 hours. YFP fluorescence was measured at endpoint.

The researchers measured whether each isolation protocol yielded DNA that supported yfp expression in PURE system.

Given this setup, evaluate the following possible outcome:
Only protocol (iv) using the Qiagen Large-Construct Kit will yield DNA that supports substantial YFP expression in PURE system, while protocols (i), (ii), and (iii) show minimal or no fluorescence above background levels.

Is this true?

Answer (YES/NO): NO